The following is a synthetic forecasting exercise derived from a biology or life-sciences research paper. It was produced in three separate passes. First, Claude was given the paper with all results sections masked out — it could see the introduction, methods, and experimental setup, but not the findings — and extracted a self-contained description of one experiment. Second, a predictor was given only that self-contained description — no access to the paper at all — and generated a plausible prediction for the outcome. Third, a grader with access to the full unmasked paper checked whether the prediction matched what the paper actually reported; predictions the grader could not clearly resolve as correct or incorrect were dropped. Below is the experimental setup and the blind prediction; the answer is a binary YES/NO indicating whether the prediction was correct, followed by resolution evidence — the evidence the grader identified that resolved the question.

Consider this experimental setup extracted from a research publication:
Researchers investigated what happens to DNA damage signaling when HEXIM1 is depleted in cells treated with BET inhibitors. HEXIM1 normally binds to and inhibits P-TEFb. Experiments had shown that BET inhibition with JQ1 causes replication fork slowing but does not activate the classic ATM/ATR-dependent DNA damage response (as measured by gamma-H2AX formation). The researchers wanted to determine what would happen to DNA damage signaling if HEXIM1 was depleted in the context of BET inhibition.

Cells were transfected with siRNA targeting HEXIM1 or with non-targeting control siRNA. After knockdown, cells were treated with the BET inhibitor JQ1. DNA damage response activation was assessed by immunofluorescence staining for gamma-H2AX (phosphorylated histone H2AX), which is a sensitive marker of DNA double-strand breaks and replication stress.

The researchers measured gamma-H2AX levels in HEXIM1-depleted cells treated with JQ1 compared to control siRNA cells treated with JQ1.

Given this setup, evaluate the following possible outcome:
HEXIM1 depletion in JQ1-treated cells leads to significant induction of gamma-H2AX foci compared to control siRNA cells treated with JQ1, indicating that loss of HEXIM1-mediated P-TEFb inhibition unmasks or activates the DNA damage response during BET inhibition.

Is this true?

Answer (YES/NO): YES